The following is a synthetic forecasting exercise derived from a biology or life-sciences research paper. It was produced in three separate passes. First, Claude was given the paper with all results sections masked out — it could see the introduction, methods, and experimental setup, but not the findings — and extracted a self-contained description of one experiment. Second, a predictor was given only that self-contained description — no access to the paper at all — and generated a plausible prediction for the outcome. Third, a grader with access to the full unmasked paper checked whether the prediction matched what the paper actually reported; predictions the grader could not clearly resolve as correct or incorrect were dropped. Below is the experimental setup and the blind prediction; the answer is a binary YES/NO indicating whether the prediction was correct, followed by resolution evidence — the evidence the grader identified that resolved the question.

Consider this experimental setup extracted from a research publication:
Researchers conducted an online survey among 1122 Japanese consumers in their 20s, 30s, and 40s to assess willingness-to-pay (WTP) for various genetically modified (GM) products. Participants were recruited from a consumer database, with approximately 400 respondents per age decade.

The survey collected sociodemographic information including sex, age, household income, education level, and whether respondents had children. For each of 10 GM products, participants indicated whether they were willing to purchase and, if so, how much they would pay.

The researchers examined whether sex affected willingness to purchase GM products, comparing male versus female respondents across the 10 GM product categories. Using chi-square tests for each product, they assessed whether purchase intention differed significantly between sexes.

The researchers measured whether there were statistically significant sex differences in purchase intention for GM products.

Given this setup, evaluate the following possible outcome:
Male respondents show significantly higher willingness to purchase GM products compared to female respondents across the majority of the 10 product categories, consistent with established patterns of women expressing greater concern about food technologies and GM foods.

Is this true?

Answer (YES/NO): YES